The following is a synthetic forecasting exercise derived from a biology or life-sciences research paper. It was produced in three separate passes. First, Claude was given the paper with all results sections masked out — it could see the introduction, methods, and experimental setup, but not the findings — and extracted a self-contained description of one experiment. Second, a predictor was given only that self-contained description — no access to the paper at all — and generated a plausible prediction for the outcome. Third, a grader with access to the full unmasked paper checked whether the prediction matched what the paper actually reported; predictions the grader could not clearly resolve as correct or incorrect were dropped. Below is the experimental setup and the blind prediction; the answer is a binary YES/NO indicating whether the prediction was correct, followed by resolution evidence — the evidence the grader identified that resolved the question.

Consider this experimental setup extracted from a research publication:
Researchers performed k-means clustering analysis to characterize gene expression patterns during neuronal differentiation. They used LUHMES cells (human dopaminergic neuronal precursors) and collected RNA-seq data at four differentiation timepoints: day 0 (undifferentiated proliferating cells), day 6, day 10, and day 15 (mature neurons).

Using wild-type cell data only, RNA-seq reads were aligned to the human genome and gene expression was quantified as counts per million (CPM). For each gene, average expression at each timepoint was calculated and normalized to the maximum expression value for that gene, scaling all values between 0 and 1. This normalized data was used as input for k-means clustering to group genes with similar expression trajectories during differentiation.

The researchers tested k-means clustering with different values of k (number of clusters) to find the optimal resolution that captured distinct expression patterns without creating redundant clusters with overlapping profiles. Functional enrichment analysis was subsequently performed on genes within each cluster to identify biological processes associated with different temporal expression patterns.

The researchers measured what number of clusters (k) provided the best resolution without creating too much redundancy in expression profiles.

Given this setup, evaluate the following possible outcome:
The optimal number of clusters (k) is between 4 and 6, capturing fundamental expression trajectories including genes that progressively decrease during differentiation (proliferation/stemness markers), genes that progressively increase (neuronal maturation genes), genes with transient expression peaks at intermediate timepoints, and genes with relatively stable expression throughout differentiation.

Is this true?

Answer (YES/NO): YES